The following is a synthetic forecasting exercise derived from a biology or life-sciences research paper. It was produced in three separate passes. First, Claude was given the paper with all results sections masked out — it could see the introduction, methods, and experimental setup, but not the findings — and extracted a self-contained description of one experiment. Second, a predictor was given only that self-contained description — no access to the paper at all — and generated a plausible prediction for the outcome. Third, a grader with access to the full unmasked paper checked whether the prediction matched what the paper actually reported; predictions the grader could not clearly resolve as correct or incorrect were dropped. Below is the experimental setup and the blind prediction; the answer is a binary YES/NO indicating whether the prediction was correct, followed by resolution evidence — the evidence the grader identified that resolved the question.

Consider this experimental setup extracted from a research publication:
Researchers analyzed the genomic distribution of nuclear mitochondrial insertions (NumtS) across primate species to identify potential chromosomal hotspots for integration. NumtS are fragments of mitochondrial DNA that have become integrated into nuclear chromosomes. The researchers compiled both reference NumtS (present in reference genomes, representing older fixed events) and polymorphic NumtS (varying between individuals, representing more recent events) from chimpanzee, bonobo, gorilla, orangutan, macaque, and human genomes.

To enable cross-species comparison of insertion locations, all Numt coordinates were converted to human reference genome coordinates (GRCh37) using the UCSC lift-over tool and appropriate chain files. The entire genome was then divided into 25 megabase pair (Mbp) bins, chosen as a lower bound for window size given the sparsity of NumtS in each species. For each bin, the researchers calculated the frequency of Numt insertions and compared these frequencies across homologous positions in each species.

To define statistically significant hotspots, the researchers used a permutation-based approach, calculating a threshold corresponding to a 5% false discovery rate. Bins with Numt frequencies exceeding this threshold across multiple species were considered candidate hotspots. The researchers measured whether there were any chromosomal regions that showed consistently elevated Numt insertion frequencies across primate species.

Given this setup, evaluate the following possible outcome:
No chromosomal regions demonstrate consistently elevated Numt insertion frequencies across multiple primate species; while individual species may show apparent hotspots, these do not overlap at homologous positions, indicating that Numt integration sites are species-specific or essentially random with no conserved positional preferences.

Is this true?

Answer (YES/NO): NO